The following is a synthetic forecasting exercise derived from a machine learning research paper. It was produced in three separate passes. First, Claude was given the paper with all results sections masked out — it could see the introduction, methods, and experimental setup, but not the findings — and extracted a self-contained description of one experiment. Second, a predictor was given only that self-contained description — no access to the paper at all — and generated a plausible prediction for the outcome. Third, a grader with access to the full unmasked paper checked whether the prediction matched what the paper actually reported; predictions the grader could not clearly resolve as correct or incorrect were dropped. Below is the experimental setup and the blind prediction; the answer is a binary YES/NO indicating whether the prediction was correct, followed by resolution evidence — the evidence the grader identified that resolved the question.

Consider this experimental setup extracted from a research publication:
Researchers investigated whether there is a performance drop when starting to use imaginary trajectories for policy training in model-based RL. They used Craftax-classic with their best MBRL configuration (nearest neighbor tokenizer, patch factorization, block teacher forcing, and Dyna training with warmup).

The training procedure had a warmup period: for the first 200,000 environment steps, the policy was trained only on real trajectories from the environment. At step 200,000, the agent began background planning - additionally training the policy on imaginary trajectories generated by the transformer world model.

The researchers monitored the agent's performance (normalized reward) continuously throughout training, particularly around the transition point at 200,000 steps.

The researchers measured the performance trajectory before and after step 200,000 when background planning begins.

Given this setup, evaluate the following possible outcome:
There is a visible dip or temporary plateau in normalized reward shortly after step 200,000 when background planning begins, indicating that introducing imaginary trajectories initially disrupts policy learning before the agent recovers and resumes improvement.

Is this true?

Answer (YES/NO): YES